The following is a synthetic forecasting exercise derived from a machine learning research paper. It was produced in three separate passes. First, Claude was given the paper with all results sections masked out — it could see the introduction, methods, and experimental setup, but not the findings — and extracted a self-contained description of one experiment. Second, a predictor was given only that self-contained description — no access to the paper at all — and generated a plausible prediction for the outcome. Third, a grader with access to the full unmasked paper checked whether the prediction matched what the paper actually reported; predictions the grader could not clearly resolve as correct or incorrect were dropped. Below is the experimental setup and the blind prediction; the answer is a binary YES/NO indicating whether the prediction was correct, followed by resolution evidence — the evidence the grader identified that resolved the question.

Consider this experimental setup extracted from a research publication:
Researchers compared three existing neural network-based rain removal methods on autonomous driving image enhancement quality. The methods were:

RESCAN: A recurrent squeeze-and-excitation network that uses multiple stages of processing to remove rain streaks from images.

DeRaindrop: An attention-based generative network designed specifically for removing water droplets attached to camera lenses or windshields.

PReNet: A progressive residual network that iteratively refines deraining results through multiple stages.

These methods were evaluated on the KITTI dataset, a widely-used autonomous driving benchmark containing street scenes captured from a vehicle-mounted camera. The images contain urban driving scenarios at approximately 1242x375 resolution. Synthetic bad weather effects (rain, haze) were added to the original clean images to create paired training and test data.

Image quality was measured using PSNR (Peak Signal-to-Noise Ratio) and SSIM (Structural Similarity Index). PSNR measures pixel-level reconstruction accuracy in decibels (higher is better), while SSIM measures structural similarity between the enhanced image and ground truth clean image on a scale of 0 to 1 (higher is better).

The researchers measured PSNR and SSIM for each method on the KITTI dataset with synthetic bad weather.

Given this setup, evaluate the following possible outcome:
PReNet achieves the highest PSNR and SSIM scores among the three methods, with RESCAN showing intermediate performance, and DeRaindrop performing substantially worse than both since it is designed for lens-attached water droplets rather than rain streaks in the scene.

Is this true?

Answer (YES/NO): YES